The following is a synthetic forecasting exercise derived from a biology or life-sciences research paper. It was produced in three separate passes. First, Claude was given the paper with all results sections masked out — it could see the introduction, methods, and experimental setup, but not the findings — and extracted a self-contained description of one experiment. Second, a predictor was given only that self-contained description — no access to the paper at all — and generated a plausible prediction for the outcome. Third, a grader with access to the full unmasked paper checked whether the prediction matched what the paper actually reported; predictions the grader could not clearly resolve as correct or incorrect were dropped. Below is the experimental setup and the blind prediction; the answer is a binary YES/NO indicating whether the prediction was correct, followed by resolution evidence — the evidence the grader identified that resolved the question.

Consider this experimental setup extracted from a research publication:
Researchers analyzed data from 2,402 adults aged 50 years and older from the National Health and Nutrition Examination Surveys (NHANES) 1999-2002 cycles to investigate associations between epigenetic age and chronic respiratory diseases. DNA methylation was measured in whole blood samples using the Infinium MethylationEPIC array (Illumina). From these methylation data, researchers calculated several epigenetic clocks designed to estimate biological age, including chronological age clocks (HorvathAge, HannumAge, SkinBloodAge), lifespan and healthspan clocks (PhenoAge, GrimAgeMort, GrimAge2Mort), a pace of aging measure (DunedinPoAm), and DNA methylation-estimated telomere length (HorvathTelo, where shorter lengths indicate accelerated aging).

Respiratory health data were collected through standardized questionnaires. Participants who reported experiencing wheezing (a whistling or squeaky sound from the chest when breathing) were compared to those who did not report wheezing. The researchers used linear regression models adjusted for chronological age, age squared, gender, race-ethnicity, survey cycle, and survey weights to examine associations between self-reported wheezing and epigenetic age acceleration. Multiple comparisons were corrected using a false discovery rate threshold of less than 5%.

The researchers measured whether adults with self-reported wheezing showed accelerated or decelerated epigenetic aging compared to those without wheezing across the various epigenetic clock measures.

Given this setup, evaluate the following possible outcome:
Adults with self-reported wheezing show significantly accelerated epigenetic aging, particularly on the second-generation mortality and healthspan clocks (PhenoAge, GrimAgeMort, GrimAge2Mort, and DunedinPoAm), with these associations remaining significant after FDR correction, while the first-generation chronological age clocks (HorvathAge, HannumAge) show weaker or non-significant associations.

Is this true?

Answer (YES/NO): NO